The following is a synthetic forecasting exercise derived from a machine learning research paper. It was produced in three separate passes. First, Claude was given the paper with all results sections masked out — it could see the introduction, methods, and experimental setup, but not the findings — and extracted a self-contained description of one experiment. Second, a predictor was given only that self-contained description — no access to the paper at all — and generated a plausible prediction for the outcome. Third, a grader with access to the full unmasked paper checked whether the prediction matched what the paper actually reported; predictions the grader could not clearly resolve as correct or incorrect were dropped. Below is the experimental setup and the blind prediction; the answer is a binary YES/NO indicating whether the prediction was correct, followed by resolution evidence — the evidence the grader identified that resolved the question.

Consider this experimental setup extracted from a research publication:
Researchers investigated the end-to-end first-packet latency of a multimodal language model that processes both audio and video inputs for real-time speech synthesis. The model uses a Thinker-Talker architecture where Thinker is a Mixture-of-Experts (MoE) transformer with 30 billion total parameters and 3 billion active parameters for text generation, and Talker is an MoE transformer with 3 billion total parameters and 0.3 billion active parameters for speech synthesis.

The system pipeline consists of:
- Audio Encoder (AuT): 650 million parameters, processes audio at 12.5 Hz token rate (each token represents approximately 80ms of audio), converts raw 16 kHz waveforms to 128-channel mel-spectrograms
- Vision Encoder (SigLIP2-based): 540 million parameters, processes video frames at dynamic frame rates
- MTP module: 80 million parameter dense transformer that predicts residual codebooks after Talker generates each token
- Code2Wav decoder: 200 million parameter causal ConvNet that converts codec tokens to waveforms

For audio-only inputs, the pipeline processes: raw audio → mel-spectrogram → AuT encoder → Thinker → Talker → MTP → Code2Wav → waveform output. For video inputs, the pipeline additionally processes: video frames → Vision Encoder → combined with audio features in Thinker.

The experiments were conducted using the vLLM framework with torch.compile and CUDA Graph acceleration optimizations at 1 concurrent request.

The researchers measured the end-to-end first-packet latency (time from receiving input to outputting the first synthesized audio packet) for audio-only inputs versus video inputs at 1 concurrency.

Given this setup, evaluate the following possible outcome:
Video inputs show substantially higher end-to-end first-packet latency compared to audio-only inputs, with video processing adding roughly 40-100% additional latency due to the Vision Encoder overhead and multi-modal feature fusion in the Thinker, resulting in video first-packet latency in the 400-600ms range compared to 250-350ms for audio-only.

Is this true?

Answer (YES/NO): NO